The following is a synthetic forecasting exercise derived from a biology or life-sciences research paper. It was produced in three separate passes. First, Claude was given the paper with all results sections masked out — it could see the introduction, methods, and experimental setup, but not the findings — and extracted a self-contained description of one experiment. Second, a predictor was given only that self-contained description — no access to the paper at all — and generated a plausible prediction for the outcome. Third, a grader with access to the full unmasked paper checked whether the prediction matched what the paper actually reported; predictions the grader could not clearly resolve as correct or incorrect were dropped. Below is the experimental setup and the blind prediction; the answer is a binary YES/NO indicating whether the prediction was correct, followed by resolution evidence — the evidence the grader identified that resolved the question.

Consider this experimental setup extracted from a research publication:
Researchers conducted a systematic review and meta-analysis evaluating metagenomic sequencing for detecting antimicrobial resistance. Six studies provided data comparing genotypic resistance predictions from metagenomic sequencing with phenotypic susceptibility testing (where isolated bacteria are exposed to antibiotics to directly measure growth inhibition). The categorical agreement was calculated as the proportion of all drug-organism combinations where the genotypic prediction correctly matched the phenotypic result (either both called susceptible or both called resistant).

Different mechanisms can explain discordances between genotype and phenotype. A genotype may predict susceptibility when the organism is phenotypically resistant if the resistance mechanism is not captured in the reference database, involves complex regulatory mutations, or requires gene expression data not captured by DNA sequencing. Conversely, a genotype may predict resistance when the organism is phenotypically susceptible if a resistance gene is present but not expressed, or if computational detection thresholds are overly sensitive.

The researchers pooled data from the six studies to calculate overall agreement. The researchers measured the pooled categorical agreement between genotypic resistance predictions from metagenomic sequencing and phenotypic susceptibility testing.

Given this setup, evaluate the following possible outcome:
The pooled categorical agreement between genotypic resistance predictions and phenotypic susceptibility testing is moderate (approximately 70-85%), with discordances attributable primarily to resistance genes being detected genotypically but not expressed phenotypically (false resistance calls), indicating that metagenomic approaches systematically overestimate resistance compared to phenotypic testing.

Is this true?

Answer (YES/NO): NO